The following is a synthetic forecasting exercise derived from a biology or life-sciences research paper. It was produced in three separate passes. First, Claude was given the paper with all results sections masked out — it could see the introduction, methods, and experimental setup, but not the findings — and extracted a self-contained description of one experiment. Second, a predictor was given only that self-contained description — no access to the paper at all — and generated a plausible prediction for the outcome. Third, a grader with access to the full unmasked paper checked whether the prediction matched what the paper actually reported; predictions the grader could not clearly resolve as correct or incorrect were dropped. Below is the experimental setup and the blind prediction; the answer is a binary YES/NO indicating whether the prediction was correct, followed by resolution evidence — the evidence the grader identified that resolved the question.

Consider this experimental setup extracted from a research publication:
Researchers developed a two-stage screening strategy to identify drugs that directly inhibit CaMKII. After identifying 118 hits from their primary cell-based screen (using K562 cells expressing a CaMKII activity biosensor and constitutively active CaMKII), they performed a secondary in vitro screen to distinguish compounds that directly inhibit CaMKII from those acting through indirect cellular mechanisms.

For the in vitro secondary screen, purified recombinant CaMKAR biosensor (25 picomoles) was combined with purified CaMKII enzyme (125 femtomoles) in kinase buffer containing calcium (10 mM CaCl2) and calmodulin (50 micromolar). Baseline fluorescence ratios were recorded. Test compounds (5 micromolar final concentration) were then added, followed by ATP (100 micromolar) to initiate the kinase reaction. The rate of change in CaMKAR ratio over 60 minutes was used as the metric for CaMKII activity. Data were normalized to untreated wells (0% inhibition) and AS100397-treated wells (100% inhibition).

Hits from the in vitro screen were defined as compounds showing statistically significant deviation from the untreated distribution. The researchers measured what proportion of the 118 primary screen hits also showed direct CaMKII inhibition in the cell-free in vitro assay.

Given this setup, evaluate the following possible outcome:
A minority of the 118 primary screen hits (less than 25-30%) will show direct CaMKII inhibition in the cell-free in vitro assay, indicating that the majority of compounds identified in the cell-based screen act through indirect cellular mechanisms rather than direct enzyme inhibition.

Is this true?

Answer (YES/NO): YES